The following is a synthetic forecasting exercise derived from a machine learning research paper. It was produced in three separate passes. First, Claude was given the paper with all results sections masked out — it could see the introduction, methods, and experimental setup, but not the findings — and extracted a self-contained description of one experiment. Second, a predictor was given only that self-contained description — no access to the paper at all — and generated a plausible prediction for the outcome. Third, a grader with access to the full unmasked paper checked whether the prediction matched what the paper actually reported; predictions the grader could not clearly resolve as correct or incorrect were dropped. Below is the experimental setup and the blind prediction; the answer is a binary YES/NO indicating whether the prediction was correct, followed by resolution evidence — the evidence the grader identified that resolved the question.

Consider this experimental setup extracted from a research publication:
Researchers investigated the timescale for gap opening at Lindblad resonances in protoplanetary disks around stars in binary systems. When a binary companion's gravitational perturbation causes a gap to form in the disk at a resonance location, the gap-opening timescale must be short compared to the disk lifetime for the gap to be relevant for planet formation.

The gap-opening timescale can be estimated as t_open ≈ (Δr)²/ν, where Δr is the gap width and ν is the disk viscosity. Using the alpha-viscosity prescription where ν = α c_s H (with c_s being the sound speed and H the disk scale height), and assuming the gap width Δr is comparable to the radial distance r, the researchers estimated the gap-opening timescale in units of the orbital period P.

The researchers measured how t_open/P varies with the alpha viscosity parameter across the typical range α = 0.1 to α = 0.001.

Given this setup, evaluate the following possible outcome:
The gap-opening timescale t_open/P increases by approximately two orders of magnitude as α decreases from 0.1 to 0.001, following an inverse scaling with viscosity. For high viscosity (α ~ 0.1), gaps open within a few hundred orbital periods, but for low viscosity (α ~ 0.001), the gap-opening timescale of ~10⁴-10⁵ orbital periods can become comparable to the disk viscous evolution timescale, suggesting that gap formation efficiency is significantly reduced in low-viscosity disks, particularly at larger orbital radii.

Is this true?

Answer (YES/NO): NO